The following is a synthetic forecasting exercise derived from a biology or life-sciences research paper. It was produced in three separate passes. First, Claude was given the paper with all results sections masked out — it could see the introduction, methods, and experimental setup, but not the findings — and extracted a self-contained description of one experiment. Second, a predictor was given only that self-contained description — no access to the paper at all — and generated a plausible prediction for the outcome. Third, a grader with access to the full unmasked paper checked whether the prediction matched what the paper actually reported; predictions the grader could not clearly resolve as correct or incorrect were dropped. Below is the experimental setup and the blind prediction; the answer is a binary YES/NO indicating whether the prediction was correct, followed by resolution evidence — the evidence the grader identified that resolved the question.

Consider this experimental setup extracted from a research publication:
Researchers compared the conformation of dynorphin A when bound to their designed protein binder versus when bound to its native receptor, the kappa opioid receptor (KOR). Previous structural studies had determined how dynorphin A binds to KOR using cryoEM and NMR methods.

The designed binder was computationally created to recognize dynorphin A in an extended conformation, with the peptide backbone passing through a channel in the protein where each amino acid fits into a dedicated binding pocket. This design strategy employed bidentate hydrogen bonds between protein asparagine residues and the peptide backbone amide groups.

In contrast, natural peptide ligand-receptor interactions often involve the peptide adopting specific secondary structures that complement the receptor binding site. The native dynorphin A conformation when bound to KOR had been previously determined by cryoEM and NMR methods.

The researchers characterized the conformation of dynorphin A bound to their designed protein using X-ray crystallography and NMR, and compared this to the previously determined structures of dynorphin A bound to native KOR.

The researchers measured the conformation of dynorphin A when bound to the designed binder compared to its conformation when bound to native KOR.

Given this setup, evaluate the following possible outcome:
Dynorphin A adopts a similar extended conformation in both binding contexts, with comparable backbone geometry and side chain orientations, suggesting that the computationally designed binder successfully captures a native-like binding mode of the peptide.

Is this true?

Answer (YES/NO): NO